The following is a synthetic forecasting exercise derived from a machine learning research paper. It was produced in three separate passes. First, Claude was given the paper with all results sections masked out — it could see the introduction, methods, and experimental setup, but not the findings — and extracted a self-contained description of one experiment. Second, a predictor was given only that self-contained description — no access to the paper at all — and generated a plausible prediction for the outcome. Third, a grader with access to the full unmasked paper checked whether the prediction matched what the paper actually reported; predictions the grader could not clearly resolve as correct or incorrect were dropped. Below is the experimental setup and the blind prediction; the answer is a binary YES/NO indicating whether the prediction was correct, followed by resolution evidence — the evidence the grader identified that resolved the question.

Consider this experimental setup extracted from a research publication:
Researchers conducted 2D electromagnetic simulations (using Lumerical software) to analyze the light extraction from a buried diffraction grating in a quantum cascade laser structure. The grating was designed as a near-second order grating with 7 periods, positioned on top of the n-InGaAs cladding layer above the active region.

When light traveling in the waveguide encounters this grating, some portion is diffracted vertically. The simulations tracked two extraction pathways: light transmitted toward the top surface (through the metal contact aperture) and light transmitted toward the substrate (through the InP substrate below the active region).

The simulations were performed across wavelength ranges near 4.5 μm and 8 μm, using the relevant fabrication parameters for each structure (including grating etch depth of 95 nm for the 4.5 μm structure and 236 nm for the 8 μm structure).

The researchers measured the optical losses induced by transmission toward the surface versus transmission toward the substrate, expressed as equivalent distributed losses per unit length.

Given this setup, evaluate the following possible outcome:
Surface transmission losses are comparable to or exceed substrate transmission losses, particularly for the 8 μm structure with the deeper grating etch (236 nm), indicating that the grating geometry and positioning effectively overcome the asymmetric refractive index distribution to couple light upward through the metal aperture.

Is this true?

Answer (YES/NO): NO